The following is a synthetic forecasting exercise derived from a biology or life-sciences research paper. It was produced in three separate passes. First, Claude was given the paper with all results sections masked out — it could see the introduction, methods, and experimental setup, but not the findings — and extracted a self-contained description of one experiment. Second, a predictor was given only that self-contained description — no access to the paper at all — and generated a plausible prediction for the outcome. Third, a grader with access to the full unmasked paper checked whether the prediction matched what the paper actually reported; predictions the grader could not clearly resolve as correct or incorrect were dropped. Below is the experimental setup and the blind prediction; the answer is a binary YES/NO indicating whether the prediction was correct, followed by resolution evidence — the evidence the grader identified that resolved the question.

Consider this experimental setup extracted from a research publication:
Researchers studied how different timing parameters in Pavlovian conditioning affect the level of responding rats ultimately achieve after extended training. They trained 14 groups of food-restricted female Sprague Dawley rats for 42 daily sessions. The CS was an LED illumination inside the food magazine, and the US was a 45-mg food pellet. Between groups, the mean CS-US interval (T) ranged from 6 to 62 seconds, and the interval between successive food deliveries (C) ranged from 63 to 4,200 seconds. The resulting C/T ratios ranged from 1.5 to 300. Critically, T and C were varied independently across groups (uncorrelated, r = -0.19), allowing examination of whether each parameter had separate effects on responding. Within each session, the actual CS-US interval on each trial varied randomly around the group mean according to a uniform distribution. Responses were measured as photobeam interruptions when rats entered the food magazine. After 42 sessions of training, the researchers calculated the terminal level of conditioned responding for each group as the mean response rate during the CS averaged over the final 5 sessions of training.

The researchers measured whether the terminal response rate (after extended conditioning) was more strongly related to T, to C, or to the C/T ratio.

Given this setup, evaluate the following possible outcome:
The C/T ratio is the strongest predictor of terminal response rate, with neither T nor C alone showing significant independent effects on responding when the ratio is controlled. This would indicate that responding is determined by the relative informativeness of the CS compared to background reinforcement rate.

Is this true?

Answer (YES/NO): NO